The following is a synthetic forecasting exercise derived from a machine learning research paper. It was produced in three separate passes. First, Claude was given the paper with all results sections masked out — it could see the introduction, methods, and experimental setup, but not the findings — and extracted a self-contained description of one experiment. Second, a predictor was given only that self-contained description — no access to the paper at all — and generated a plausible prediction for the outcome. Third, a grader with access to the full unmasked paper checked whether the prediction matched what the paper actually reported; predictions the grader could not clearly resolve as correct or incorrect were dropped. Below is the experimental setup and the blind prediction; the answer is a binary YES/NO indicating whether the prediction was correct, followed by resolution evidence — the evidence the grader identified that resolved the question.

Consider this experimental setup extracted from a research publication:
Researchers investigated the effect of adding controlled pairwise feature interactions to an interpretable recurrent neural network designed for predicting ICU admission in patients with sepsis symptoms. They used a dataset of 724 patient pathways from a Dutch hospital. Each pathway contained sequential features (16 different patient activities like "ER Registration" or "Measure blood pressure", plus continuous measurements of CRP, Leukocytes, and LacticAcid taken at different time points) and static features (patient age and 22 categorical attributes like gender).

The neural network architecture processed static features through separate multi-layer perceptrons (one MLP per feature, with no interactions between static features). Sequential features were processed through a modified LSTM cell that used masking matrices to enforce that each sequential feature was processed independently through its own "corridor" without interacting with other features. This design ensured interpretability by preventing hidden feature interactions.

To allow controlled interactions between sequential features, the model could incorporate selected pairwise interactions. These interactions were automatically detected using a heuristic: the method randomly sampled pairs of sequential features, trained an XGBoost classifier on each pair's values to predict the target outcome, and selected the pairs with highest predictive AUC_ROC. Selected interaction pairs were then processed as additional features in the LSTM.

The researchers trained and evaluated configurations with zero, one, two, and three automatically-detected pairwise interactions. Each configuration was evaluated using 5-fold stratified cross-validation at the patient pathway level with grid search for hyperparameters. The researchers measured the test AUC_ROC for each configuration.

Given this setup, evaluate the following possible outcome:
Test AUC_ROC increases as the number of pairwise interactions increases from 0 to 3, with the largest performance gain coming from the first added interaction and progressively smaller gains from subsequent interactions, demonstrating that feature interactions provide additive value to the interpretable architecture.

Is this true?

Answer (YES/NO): NO